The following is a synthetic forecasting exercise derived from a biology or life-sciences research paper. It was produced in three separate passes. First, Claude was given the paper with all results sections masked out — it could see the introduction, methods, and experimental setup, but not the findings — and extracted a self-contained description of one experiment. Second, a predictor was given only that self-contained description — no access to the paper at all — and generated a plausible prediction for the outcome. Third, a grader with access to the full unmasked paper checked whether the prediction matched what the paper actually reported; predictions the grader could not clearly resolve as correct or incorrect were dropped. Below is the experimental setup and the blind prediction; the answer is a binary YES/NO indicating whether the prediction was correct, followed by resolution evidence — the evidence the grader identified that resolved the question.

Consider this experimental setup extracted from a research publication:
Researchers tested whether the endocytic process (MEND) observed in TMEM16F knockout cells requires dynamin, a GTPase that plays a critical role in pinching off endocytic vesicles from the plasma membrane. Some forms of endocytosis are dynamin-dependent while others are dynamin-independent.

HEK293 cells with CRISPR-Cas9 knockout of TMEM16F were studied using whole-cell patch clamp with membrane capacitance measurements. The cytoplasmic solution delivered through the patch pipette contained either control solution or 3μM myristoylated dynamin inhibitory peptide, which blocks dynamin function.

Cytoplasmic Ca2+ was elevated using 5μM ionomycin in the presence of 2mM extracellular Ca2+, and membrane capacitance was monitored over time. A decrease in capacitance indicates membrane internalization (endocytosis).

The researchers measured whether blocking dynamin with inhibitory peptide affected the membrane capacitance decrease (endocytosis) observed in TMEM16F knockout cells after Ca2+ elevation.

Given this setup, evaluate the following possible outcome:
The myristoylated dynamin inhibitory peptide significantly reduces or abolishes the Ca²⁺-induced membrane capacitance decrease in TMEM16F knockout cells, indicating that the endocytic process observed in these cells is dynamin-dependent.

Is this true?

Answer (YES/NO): NO